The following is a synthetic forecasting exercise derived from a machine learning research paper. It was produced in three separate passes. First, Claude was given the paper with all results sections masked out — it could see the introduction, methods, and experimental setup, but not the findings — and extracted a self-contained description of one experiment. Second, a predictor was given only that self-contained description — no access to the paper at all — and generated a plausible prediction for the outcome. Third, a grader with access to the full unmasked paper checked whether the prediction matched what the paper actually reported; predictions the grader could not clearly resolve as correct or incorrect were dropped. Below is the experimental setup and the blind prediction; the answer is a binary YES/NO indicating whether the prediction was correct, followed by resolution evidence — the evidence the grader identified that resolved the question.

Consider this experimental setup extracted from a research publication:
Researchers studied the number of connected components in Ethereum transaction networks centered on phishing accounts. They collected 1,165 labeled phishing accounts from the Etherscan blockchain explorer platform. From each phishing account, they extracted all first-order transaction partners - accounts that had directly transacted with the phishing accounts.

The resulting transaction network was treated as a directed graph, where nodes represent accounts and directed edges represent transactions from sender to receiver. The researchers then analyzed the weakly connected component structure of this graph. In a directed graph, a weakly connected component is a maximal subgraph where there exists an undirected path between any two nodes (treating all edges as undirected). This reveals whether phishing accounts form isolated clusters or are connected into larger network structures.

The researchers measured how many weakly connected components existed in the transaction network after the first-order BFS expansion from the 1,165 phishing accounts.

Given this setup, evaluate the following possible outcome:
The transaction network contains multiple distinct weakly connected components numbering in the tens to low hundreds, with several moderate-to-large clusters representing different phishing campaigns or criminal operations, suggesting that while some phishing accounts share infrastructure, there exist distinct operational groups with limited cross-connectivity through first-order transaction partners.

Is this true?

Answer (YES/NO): NO